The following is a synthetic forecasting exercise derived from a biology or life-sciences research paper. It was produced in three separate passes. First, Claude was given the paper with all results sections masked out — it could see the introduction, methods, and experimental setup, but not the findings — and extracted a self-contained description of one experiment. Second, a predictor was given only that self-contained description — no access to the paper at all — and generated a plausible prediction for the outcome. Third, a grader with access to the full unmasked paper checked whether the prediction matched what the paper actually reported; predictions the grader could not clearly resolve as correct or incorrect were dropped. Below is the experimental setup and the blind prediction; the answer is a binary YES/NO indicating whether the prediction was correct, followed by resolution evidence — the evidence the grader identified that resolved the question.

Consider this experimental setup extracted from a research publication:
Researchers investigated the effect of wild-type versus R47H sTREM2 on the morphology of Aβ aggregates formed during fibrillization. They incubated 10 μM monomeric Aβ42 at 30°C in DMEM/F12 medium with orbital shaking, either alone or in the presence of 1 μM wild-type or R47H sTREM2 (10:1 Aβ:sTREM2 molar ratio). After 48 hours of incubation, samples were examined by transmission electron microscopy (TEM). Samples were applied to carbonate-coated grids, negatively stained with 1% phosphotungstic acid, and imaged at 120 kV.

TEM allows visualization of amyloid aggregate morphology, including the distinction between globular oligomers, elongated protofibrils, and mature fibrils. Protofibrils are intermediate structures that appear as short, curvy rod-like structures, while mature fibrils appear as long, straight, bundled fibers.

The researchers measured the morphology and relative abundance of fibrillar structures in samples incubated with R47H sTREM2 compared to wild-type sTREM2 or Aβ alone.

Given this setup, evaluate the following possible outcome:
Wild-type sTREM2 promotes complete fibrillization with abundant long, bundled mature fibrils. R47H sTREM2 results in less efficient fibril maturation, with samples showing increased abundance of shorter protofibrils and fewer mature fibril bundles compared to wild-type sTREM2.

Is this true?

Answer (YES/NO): NO